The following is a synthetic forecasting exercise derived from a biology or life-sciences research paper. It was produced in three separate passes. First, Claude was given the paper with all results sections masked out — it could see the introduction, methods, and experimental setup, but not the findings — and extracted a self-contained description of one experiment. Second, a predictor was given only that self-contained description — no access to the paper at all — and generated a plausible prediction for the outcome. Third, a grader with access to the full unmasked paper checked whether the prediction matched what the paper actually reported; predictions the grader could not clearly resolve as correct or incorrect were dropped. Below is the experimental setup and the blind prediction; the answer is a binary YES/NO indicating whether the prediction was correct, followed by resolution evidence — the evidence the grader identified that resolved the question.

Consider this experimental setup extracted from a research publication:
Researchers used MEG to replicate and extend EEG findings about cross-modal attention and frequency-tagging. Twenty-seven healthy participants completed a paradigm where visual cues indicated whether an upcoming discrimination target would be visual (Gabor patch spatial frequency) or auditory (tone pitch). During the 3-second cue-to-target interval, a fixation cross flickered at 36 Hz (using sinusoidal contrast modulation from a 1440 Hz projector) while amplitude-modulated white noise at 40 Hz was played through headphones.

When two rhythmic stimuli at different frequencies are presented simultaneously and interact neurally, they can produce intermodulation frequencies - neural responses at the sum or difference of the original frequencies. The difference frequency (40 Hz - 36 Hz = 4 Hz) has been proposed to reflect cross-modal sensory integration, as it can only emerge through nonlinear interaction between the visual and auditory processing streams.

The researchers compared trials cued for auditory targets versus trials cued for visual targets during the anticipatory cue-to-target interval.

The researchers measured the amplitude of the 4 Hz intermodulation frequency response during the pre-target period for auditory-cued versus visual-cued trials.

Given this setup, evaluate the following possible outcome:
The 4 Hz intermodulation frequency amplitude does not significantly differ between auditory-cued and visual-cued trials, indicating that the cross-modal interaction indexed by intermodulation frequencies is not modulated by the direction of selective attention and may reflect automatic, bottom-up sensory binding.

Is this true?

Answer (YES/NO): NO